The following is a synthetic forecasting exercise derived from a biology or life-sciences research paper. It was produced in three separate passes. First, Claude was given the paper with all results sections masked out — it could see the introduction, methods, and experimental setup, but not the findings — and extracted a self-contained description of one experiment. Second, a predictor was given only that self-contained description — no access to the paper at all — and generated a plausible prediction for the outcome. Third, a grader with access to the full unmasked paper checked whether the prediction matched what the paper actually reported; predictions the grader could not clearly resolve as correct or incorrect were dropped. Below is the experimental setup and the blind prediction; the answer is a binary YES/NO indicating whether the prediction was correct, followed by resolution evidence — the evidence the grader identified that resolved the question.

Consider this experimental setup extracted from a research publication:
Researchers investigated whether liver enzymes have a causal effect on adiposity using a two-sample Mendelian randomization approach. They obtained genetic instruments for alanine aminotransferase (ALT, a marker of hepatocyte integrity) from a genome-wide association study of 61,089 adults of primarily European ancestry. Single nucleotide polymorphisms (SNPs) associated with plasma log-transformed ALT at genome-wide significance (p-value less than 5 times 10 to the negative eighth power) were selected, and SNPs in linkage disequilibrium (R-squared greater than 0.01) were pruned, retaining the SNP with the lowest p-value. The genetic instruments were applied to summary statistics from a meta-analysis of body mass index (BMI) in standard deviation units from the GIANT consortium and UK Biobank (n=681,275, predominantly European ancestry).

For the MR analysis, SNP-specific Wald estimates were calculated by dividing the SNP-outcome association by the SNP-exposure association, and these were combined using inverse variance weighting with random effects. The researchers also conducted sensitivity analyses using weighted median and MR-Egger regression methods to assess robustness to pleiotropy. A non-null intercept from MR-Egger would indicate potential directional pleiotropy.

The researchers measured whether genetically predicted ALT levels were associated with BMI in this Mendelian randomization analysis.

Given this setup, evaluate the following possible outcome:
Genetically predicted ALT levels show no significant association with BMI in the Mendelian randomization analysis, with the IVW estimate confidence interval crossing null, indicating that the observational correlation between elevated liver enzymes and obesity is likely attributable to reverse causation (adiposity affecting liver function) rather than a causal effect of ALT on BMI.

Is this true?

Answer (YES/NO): NO